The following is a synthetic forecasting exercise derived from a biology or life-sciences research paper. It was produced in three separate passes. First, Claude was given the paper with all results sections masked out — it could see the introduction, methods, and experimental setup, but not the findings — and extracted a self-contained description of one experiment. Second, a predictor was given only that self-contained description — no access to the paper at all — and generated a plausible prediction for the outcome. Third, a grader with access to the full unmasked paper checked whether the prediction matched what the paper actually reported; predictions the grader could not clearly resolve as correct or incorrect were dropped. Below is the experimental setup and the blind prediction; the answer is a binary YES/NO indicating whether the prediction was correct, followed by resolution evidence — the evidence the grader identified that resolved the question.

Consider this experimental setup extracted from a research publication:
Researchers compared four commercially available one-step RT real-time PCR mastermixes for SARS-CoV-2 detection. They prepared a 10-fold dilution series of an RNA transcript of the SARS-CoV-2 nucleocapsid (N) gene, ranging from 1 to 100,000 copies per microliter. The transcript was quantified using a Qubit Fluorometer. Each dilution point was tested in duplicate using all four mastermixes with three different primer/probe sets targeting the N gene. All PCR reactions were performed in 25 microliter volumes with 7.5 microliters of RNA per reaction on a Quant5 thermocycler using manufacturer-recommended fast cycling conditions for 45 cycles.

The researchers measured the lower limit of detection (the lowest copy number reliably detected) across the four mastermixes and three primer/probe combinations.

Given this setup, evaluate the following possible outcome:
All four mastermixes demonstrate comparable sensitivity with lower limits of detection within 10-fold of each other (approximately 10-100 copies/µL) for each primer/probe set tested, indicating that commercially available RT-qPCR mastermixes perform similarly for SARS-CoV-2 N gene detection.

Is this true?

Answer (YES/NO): NO